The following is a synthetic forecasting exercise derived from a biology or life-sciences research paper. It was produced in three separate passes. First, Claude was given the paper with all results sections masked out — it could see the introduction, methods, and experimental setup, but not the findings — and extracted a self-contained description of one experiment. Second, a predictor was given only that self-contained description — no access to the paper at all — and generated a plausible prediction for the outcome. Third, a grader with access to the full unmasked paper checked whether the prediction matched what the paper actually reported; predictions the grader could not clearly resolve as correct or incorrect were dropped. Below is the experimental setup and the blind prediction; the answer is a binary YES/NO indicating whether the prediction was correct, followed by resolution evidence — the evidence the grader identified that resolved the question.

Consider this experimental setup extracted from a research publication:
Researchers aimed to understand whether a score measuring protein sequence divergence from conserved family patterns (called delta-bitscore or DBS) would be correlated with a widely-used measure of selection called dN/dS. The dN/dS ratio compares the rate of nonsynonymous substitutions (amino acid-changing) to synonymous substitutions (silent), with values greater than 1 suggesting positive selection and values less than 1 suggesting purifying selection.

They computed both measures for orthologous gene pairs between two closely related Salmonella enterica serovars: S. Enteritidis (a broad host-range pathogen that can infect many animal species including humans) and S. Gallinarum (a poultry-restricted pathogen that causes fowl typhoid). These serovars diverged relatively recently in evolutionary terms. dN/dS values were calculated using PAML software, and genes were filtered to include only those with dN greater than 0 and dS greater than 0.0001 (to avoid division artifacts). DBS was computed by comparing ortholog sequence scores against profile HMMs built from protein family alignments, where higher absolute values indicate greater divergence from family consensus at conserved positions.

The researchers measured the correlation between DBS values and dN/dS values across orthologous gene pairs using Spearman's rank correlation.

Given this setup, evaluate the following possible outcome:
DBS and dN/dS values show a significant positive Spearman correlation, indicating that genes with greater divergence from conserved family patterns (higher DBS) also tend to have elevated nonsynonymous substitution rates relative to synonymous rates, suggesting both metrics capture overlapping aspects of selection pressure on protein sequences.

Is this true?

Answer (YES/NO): NO